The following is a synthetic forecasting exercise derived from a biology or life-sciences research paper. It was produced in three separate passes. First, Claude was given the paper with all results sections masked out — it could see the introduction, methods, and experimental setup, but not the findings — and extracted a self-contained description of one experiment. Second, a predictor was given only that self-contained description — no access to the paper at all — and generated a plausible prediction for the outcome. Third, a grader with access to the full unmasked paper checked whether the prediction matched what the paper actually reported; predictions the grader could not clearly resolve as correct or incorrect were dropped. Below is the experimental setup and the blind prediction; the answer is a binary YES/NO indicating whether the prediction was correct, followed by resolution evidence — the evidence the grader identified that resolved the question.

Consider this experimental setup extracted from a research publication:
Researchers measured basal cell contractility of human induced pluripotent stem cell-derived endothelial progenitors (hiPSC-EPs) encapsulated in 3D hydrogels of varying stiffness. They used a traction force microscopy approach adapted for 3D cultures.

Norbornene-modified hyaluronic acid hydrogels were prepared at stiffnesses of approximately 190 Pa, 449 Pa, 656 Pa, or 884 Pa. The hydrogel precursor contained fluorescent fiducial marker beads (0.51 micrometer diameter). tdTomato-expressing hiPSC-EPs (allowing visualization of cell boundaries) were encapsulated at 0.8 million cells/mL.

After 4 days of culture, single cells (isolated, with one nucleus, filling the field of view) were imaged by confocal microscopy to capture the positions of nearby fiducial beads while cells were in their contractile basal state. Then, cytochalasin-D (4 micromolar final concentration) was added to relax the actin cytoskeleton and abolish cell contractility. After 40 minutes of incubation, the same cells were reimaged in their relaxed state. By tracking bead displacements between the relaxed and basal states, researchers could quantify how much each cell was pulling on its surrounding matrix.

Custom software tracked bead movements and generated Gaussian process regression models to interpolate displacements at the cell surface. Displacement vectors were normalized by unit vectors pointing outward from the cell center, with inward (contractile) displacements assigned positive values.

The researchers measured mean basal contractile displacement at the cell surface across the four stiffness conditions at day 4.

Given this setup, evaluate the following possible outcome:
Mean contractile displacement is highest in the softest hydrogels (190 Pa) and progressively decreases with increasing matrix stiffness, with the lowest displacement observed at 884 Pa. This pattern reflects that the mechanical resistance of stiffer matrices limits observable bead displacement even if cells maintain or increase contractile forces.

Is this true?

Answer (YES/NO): YES